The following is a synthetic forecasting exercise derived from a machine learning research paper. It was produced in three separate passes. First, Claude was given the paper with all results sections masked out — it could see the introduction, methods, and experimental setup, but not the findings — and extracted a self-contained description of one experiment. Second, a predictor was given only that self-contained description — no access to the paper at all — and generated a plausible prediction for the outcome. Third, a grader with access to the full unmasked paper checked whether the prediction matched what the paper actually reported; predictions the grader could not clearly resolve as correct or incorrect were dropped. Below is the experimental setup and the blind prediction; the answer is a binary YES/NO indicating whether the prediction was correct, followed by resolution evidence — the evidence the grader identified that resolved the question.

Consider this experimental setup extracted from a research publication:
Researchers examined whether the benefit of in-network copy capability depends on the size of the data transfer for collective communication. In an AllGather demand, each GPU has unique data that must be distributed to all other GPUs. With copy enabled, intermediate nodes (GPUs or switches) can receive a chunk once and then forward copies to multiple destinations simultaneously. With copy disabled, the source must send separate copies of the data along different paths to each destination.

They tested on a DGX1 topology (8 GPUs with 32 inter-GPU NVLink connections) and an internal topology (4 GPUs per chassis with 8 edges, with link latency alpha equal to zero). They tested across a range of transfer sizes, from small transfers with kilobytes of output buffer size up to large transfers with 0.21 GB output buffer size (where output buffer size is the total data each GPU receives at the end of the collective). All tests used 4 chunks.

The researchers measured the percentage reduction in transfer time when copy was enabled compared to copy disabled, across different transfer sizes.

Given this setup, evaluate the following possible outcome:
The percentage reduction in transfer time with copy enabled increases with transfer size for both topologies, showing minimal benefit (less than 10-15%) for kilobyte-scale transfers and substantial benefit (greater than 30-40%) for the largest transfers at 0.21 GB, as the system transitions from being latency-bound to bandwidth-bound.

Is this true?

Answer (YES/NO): YES